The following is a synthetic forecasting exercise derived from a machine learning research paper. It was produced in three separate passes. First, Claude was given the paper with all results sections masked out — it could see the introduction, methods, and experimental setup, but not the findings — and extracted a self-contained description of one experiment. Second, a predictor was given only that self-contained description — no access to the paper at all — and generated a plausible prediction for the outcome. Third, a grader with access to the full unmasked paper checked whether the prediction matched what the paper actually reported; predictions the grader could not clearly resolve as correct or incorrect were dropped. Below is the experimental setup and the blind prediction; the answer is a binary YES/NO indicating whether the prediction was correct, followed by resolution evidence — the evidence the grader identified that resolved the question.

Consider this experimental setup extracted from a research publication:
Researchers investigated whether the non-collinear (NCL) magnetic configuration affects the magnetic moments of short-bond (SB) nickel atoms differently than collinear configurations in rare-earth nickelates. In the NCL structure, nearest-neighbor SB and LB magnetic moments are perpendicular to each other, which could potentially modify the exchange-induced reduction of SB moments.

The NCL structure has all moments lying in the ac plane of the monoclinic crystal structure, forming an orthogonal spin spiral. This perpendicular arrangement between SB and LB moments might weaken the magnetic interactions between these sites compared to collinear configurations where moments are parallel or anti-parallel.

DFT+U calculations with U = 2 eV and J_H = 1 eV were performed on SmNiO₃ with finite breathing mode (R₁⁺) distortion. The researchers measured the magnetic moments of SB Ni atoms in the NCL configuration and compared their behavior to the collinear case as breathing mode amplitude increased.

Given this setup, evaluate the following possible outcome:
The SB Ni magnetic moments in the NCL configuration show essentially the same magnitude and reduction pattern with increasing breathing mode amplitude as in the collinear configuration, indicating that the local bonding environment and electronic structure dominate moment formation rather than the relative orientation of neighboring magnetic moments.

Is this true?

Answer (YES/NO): YES